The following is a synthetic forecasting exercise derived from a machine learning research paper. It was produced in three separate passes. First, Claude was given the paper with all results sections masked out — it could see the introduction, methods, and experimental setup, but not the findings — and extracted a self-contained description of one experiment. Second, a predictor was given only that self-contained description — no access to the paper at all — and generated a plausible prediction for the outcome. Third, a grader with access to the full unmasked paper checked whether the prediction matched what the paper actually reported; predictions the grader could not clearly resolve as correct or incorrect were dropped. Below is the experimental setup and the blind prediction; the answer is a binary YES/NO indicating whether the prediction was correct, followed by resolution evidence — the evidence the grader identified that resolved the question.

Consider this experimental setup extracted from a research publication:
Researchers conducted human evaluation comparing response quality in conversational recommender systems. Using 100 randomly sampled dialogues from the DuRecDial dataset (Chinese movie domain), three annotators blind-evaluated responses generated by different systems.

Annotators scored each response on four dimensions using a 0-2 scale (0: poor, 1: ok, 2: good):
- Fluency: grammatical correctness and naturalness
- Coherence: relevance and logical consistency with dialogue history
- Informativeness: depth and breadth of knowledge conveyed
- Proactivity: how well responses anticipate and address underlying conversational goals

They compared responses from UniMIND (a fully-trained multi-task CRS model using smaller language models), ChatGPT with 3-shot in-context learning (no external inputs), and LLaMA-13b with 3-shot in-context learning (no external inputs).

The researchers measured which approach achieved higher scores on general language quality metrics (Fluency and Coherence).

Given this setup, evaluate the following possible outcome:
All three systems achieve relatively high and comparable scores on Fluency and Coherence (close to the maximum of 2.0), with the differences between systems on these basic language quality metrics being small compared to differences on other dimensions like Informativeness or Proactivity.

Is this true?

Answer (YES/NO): NO